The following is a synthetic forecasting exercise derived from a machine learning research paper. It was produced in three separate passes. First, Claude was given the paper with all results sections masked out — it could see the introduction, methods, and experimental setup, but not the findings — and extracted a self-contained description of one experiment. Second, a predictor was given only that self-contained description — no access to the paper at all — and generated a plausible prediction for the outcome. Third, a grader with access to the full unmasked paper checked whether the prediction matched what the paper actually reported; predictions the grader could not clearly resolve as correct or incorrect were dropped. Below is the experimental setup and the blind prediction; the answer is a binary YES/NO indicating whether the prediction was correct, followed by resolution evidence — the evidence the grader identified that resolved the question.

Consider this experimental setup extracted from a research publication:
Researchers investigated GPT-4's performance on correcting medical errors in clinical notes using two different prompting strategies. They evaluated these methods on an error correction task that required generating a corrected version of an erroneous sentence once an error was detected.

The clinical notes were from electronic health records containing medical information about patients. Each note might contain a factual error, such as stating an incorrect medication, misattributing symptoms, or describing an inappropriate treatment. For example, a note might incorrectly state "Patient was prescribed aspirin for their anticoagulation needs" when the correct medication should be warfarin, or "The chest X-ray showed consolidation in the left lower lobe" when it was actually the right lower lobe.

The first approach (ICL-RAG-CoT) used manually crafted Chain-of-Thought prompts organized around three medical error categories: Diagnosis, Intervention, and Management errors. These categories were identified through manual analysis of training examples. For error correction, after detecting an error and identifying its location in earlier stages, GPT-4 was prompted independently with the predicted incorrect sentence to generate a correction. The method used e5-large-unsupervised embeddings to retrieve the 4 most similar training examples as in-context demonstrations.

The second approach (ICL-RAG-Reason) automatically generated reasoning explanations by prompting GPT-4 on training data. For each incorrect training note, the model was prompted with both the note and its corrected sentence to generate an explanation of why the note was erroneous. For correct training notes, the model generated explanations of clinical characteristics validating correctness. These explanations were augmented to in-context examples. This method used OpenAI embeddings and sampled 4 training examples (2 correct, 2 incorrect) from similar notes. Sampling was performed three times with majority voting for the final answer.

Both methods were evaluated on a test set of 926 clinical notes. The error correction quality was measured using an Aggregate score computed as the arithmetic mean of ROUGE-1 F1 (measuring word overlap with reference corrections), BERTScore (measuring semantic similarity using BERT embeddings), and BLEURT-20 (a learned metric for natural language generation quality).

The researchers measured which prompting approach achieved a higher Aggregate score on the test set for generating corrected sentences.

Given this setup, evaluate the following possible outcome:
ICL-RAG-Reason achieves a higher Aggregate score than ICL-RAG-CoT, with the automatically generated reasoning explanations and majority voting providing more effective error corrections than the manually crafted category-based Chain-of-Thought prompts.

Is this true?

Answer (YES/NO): YES